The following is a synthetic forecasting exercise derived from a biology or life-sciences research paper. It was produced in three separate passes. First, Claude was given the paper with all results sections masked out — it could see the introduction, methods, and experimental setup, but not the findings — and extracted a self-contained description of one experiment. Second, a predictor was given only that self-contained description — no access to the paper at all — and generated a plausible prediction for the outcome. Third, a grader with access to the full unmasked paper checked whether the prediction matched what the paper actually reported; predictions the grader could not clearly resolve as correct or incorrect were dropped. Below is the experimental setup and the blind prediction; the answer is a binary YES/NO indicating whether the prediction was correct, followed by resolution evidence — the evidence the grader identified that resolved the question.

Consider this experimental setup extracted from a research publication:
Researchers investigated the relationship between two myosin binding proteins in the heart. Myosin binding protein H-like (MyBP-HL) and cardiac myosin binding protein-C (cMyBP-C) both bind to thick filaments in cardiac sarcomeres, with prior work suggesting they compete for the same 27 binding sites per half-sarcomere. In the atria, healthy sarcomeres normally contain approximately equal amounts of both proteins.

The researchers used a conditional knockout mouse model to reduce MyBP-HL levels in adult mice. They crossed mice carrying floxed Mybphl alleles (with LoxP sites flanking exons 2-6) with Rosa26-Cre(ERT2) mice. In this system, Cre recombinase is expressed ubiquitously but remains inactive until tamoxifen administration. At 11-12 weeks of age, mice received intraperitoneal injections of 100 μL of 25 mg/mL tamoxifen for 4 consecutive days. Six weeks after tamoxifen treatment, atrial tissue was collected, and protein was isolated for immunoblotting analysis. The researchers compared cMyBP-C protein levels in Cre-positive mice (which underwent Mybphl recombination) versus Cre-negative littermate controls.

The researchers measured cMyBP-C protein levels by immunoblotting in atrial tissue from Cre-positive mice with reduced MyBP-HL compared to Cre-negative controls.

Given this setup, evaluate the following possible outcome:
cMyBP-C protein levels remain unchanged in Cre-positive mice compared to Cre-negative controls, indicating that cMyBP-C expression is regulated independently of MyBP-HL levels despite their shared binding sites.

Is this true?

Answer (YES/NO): NO